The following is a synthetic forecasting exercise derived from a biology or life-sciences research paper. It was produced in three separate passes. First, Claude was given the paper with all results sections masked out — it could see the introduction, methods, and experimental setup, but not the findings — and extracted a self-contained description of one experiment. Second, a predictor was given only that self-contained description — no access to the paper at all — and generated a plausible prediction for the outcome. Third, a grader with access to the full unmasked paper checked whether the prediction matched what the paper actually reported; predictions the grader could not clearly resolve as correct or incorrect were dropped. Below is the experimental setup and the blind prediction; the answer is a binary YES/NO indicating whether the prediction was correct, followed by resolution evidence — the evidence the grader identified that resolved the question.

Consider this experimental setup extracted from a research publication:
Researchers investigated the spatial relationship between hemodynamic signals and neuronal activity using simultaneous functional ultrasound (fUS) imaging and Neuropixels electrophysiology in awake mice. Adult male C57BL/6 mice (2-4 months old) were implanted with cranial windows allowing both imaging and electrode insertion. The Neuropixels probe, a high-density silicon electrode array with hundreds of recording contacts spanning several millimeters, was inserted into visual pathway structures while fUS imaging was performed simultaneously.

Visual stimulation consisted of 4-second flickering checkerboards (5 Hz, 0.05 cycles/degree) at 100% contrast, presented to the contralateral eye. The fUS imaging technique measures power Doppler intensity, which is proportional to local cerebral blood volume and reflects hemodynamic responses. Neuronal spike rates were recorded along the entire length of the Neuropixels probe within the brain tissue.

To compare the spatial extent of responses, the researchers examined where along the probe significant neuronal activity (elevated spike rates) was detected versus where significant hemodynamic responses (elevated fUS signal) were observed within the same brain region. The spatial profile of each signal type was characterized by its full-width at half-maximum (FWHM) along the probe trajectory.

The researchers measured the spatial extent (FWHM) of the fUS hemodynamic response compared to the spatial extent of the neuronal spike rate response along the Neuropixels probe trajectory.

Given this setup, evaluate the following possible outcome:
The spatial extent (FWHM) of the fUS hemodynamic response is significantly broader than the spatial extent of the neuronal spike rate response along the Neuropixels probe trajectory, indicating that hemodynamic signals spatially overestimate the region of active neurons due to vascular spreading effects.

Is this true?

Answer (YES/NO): NO